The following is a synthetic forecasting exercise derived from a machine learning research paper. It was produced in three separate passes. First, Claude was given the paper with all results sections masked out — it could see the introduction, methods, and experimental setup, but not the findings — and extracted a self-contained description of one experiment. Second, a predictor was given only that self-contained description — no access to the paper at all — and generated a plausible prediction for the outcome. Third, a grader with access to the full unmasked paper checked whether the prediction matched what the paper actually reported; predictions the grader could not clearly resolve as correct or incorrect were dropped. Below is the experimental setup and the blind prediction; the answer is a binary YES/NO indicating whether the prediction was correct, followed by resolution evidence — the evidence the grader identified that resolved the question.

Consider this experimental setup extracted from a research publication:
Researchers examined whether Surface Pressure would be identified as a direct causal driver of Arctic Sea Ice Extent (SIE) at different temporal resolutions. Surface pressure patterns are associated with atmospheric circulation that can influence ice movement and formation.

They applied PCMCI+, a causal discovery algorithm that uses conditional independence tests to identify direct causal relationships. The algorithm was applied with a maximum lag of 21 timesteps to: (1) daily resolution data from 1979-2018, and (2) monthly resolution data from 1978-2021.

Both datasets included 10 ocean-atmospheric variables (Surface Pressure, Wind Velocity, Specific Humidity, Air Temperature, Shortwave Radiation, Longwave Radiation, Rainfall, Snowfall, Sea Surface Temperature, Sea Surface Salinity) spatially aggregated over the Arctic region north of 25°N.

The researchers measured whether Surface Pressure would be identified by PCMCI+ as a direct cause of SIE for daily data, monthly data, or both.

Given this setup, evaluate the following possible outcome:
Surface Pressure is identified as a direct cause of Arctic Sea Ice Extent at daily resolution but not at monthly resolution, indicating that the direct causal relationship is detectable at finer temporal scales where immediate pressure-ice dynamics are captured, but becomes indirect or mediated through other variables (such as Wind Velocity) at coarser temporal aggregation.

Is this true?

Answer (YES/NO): YES